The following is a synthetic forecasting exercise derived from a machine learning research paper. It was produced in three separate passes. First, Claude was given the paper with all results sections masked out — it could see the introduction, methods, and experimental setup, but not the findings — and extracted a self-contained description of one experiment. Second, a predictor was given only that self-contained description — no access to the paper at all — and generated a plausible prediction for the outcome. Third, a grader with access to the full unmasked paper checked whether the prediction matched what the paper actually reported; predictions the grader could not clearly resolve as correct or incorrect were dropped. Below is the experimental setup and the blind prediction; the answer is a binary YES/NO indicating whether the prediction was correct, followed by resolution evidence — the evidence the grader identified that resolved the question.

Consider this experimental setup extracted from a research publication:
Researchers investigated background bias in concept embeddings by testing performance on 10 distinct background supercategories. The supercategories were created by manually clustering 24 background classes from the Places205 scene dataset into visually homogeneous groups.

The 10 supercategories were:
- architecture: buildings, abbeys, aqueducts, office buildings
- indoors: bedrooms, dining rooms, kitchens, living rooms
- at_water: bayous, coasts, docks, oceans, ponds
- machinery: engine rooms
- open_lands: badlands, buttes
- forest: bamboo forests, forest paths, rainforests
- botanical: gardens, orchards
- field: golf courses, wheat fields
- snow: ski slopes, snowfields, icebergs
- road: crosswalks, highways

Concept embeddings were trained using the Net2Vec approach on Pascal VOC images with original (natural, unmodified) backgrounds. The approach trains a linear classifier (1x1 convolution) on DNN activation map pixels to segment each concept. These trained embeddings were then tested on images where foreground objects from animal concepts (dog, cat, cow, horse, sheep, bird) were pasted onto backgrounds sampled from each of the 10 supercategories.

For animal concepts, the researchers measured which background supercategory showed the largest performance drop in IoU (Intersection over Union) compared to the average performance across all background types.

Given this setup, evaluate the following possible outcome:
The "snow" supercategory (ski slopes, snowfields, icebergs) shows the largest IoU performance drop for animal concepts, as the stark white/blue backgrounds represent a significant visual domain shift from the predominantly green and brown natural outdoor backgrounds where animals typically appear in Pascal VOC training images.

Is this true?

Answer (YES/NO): NO